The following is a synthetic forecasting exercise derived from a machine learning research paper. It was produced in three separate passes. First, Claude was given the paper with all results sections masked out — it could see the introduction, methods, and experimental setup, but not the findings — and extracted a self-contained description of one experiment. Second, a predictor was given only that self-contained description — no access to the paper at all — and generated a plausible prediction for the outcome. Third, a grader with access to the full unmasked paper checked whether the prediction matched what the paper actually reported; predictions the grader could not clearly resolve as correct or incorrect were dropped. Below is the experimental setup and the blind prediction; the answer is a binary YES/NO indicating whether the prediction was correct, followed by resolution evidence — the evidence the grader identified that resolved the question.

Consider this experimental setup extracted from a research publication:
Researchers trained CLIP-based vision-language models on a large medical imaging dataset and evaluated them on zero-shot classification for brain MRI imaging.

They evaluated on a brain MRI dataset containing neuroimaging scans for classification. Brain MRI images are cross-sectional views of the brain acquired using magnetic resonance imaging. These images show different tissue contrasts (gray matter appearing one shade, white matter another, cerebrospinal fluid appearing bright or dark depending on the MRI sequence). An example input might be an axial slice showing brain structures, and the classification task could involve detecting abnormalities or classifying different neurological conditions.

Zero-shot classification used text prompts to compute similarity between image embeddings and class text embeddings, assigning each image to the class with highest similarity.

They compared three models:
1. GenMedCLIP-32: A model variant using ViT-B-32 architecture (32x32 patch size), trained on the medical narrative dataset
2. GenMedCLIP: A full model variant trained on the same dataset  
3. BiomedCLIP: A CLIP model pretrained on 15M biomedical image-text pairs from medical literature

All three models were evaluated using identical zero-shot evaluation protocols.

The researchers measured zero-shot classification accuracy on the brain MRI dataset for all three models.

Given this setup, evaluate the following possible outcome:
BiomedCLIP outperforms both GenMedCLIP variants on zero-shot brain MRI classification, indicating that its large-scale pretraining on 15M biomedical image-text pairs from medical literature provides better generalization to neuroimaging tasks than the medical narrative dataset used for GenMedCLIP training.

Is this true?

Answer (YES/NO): NO